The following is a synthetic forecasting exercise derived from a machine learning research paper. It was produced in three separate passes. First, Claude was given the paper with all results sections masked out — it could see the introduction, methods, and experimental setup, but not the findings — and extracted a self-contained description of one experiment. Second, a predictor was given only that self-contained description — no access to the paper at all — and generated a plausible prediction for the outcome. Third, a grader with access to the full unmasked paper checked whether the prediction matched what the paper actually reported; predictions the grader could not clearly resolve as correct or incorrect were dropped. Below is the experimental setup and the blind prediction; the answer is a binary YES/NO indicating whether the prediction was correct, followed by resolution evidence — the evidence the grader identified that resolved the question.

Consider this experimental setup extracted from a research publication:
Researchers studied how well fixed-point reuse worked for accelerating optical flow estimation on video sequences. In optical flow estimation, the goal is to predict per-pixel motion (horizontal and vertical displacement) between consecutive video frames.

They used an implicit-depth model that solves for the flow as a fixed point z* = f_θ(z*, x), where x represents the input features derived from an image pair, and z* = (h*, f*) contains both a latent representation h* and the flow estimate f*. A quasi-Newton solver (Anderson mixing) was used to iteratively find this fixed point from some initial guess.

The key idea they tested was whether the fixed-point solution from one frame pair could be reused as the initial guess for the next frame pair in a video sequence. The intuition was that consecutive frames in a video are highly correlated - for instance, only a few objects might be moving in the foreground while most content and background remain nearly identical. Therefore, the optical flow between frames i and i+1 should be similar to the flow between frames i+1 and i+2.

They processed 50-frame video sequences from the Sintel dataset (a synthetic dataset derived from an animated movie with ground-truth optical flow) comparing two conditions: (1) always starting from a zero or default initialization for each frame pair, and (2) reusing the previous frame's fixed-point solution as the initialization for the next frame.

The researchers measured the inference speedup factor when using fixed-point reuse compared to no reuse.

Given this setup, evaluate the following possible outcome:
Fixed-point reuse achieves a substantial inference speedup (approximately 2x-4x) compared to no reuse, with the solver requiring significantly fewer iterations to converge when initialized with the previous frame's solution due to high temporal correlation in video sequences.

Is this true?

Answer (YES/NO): NO